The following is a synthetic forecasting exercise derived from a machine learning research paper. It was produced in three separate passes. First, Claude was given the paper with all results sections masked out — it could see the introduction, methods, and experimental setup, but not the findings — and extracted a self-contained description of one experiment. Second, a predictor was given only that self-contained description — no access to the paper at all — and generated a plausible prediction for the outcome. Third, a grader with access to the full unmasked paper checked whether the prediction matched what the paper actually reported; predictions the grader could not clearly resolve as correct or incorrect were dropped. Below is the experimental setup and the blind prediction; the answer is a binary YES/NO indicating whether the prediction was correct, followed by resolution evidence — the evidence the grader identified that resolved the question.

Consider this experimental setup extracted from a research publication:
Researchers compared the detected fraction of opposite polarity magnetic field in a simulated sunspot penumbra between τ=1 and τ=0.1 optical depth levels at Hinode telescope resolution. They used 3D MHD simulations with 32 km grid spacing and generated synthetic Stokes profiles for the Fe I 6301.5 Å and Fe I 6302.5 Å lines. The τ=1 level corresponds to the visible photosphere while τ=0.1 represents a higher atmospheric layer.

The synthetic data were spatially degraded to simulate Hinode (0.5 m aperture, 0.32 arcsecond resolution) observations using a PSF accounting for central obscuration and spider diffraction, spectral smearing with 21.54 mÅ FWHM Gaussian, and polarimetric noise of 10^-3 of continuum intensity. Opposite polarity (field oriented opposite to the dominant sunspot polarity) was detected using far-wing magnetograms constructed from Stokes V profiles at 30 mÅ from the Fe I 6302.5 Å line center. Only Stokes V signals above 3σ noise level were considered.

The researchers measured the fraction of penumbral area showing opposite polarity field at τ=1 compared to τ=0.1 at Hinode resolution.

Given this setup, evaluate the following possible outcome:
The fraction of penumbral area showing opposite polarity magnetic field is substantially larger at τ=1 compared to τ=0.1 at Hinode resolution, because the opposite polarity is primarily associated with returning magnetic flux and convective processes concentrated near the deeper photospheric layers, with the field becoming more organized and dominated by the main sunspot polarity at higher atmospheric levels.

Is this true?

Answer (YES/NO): YES